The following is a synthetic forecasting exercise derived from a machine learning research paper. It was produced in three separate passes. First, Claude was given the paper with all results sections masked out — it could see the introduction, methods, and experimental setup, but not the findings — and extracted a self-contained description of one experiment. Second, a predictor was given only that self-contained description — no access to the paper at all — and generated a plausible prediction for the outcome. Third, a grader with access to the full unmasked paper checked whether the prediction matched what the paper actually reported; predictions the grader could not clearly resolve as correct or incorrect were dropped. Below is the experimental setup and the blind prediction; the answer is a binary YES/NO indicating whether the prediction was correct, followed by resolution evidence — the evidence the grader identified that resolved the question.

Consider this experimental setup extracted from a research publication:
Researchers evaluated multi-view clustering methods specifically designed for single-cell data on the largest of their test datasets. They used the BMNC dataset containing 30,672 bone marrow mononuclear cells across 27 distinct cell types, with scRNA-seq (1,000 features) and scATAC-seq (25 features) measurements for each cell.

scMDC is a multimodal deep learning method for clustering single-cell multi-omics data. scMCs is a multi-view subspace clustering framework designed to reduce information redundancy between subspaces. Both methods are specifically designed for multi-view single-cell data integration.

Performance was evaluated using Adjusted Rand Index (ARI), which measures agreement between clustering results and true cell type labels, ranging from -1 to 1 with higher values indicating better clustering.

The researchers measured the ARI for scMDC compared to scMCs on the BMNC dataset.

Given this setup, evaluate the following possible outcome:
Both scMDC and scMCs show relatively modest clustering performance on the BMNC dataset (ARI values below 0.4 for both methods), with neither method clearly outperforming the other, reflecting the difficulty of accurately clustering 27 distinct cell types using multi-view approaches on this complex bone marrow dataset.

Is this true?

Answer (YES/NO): NO